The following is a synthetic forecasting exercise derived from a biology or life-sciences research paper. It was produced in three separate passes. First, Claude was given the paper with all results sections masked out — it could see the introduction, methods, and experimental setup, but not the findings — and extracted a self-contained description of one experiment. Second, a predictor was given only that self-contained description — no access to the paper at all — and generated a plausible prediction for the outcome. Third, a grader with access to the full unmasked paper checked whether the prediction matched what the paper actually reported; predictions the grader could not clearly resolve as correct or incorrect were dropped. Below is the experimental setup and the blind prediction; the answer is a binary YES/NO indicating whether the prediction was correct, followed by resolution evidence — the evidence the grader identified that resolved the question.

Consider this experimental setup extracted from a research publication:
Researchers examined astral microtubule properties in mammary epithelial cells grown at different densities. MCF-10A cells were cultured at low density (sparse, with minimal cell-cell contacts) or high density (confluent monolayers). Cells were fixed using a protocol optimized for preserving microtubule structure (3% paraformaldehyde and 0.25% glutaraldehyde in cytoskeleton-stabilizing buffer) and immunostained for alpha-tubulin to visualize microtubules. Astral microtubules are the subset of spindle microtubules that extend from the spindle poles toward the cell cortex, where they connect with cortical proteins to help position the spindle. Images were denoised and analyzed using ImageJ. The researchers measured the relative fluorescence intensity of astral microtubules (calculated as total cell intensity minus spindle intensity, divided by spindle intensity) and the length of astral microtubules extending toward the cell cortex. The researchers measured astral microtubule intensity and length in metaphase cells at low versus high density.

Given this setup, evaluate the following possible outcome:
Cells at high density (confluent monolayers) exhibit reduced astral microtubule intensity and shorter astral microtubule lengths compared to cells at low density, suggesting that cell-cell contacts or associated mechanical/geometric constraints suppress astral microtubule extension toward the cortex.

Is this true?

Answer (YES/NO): NO